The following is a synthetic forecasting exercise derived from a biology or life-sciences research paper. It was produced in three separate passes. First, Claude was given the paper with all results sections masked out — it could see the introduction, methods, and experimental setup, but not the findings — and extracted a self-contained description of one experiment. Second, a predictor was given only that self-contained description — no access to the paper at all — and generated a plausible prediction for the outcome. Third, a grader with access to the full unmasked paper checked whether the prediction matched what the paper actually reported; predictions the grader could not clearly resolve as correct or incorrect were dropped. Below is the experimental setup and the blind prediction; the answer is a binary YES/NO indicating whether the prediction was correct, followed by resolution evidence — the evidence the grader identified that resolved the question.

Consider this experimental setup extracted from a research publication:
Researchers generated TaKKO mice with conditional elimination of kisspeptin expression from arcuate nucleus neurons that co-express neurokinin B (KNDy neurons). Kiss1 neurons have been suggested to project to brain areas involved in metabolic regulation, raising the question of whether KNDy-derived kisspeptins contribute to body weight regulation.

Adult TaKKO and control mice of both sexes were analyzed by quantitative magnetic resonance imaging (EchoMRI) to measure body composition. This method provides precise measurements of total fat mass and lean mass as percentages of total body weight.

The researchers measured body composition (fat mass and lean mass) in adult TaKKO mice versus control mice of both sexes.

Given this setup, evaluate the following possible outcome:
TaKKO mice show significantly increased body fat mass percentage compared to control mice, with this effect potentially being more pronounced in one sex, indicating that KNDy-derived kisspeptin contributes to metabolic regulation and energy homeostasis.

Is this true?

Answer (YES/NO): YES